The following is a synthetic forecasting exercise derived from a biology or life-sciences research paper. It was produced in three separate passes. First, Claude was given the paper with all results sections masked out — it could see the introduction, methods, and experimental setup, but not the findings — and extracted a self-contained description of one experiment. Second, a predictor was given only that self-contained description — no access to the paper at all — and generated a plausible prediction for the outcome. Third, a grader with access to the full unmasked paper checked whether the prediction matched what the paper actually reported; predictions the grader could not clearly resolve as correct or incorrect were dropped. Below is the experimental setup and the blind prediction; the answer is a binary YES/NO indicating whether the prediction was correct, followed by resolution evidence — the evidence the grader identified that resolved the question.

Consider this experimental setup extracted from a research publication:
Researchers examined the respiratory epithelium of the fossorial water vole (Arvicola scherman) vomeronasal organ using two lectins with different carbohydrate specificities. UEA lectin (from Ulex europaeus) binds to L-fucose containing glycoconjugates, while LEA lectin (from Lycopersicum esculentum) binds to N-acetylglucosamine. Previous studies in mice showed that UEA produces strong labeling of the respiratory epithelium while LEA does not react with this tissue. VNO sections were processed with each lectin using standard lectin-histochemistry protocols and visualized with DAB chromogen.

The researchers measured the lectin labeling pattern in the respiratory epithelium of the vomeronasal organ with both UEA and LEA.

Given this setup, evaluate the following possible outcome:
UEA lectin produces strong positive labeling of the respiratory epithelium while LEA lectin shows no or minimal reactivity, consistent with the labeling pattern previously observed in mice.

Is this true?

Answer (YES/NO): YES